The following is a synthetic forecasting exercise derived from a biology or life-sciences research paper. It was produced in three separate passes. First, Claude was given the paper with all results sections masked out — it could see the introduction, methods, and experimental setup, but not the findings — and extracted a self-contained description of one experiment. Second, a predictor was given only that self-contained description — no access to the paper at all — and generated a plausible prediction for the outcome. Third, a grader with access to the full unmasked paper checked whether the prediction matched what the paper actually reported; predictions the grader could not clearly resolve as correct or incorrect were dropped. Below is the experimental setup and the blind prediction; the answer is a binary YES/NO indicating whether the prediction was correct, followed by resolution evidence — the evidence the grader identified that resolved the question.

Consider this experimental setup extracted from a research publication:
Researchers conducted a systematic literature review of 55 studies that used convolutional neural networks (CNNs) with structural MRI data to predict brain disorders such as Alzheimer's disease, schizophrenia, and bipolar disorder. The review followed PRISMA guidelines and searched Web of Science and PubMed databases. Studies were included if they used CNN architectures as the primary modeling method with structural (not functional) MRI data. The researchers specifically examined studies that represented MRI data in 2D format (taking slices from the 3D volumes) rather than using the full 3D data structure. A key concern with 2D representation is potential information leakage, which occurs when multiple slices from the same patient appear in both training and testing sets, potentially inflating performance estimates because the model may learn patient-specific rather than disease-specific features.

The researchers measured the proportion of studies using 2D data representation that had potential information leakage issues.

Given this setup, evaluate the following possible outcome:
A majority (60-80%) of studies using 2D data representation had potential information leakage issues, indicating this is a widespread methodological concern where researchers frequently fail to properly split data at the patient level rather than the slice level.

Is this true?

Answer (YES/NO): YES